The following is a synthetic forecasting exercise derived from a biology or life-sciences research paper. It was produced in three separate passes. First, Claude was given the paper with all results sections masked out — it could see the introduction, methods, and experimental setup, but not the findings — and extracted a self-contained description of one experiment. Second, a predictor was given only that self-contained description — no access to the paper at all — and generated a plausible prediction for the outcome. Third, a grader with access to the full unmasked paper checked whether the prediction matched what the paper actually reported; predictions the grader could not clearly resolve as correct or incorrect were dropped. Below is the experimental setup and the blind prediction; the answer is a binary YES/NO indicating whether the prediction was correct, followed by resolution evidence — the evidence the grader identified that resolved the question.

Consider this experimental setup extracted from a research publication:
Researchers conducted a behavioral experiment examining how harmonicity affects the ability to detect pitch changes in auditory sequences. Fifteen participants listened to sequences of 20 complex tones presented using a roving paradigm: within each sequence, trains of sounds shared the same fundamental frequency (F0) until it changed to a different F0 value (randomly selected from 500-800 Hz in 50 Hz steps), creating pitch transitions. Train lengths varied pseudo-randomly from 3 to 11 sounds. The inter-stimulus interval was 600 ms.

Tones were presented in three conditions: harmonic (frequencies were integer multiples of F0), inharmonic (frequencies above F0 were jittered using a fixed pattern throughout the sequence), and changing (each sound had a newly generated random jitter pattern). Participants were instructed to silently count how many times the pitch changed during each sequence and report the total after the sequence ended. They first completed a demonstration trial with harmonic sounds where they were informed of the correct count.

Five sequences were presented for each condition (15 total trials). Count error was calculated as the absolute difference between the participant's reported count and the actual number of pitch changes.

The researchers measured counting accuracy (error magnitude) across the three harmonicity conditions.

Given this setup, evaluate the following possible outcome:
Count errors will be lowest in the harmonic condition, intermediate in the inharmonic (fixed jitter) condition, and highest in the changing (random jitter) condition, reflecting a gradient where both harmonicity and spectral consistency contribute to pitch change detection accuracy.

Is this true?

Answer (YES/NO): NO